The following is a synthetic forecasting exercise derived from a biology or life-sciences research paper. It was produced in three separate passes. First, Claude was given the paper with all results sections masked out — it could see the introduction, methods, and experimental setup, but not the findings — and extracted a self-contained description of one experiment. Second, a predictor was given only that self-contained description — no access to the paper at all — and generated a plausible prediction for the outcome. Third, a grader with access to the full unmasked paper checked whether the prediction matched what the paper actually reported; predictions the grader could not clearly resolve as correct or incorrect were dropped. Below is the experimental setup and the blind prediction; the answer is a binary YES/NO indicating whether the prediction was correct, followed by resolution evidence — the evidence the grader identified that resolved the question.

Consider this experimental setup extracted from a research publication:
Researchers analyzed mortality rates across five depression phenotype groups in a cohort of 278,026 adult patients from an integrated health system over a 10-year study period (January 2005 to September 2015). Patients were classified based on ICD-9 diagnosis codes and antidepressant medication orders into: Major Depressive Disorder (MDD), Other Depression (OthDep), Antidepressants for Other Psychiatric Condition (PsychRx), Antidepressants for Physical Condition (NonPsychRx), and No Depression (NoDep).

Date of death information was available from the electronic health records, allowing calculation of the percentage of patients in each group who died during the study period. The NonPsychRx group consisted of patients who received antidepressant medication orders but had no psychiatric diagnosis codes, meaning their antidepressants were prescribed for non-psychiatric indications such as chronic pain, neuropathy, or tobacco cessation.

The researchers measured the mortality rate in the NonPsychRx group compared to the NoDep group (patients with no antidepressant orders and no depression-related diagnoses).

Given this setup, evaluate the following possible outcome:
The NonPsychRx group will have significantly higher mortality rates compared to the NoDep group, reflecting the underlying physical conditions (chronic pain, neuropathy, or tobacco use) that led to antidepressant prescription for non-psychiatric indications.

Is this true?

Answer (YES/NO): YES